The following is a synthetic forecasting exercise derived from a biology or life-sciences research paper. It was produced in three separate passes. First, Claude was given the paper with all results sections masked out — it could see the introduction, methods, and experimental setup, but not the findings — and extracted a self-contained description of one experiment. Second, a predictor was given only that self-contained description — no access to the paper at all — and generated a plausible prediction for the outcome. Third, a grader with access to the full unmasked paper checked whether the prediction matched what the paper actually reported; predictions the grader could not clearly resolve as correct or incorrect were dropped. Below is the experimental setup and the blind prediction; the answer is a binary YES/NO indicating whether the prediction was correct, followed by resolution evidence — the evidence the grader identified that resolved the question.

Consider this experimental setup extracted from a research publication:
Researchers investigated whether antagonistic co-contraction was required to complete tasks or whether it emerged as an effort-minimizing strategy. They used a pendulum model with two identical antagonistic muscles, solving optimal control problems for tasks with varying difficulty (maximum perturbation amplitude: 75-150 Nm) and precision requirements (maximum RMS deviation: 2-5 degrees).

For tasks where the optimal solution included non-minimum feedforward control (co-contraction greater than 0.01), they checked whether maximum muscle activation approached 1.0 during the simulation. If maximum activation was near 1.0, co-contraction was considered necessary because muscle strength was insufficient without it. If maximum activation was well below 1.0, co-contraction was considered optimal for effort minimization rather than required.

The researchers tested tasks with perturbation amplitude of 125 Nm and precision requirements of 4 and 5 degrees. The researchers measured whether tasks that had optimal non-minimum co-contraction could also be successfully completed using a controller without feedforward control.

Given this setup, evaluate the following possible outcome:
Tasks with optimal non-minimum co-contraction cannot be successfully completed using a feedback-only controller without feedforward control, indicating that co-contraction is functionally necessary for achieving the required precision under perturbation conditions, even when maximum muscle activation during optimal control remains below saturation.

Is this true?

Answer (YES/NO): NO